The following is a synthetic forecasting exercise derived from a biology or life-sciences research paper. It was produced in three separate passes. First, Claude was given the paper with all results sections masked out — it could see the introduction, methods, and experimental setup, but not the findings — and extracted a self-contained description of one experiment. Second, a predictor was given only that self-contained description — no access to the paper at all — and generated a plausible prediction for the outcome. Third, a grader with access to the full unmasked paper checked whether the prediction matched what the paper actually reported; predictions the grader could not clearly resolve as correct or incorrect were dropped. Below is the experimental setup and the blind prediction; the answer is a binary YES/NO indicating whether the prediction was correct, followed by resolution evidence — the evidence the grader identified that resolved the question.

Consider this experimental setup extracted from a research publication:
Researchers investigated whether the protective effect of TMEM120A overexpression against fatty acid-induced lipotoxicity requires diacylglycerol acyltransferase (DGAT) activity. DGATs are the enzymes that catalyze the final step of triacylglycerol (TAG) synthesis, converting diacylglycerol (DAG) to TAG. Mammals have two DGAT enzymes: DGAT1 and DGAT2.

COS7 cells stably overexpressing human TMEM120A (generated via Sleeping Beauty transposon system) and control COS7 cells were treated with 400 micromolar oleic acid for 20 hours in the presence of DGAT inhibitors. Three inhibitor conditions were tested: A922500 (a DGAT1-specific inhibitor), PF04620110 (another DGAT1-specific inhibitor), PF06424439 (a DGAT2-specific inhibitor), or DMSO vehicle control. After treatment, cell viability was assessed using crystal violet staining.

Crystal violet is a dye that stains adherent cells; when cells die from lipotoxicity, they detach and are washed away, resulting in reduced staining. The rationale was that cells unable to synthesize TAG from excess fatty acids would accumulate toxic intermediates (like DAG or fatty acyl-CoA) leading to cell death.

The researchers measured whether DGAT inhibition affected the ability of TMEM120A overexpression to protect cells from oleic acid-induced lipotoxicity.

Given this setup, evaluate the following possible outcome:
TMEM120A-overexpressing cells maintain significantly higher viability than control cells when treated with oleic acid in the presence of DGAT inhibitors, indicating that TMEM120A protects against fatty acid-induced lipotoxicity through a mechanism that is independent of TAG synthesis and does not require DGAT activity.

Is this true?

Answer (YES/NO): NO